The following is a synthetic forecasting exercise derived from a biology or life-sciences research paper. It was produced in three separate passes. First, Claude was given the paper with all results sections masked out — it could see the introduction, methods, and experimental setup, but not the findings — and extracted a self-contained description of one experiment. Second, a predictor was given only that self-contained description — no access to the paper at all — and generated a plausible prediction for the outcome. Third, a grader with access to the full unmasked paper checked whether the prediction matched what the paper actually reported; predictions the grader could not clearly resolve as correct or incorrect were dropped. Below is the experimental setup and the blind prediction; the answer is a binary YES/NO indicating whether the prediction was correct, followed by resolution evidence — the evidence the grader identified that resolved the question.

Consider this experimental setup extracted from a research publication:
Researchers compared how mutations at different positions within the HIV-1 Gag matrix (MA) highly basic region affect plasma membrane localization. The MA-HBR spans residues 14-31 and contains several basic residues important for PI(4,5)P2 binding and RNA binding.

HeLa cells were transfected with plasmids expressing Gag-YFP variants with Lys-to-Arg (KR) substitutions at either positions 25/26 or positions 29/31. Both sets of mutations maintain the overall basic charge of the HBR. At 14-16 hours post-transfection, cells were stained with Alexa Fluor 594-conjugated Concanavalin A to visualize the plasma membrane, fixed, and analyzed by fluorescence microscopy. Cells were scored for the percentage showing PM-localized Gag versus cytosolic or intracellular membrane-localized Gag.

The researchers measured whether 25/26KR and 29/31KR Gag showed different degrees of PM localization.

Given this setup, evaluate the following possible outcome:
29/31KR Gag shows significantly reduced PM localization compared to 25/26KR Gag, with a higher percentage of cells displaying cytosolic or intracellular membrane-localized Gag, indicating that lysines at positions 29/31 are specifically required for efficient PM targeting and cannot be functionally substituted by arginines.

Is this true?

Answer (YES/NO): YES